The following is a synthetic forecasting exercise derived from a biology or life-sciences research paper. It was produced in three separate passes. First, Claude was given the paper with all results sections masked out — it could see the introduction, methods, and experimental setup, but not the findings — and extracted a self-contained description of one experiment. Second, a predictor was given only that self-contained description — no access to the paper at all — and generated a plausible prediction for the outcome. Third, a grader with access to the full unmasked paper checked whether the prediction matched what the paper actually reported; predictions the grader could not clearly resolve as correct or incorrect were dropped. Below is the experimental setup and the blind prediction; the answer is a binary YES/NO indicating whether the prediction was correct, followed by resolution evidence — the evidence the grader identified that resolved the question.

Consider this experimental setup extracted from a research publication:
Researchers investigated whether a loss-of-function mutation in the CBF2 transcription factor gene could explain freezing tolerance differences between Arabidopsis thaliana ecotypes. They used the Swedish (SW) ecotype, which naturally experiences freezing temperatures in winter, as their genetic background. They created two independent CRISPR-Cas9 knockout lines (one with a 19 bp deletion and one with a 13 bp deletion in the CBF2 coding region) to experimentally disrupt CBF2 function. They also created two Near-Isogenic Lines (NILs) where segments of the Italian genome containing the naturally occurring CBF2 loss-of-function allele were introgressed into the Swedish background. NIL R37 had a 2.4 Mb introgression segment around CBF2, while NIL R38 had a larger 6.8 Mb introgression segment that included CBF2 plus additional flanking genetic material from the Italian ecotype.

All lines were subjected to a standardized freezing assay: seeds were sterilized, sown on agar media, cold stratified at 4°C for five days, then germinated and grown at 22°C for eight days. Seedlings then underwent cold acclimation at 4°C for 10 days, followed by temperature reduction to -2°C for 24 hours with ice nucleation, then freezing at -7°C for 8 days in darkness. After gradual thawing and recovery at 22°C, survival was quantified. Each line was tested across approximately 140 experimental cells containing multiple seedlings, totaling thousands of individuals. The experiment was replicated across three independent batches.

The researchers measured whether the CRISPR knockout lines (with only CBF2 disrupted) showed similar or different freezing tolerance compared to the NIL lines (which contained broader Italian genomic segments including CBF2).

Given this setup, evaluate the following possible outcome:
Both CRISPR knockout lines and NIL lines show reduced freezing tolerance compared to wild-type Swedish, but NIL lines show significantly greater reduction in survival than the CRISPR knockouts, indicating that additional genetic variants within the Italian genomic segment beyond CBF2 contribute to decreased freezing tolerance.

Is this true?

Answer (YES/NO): NO